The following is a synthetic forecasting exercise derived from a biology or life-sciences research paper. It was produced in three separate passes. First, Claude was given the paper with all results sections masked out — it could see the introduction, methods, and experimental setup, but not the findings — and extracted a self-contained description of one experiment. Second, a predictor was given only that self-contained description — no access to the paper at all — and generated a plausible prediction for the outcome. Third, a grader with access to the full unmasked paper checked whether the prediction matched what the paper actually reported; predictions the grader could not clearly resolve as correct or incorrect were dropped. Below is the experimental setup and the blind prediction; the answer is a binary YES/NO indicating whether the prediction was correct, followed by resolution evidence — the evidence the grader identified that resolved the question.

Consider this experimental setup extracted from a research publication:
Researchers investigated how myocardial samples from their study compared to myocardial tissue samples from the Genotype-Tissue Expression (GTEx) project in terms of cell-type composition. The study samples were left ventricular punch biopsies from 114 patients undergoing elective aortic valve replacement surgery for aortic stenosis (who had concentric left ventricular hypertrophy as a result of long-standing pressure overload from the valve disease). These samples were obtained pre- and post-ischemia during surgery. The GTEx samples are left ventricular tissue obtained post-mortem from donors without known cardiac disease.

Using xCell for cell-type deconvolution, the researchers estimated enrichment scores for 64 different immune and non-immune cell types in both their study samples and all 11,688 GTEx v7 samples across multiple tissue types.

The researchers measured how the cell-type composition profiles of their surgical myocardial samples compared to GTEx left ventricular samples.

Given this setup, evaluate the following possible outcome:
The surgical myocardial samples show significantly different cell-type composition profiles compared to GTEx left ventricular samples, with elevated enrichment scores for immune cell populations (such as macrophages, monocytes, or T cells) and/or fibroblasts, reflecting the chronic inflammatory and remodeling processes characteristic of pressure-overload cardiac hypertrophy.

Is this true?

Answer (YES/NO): NO